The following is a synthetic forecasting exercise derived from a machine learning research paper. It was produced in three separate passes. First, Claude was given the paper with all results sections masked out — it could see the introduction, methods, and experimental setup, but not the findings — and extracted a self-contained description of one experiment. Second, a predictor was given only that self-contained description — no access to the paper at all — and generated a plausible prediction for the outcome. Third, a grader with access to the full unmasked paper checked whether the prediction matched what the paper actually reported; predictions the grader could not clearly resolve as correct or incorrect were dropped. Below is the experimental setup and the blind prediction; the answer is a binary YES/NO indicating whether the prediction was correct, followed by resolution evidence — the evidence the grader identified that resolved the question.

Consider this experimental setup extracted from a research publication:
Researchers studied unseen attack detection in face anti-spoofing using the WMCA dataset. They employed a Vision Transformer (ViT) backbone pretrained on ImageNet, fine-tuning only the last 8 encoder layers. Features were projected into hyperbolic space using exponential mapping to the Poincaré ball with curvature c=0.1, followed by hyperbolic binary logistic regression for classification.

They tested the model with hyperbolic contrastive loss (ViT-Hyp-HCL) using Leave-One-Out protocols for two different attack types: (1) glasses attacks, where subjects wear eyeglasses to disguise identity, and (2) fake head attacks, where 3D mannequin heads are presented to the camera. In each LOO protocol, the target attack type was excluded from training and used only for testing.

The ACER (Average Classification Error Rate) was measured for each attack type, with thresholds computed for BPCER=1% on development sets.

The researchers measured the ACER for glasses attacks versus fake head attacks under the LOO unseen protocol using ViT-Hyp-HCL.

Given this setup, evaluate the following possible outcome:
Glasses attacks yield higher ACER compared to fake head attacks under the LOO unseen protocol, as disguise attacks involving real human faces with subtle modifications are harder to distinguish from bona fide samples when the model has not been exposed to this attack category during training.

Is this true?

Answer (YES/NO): YES